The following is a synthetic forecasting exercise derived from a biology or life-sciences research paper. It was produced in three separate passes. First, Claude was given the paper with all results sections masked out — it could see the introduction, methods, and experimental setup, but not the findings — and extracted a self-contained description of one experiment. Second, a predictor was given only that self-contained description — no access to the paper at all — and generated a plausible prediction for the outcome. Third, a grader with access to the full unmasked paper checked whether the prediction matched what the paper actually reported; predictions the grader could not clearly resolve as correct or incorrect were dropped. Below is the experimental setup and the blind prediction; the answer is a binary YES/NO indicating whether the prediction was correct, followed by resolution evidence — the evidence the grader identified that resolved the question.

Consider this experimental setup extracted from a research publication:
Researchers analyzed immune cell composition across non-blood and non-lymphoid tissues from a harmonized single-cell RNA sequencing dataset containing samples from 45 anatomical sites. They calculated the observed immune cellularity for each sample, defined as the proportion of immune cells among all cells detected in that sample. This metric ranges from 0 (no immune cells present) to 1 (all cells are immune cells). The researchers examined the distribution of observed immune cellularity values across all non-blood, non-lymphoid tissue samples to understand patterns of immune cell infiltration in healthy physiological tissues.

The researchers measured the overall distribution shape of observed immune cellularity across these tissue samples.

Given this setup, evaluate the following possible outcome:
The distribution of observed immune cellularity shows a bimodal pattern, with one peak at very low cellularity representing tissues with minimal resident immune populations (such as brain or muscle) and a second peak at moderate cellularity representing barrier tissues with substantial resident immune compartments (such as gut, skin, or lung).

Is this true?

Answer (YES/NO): NO